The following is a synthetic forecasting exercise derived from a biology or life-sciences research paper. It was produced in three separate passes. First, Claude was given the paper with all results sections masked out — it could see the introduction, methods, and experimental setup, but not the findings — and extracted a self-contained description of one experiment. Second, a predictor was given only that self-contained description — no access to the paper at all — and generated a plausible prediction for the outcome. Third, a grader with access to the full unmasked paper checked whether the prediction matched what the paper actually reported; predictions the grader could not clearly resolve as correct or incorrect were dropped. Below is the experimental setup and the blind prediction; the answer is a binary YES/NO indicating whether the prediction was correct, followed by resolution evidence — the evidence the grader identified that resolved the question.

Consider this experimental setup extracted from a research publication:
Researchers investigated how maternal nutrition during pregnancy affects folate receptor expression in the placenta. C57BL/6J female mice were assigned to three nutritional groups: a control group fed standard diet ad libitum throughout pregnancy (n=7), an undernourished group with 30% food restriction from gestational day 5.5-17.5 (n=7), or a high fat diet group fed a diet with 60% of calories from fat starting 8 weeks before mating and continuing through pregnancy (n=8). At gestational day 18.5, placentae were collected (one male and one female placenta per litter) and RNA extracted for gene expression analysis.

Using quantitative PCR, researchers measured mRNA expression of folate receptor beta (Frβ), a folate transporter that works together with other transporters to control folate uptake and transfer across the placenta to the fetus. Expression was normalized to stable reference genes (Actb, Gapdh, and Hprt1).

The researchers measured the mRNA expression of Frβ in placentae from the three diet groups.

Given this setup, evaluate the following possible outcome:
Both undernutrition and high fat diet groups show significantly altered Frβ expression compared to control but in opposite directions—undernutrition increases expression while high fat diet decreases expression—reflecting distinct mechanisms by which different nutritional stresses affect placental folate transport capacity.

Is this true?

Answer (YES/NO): NO